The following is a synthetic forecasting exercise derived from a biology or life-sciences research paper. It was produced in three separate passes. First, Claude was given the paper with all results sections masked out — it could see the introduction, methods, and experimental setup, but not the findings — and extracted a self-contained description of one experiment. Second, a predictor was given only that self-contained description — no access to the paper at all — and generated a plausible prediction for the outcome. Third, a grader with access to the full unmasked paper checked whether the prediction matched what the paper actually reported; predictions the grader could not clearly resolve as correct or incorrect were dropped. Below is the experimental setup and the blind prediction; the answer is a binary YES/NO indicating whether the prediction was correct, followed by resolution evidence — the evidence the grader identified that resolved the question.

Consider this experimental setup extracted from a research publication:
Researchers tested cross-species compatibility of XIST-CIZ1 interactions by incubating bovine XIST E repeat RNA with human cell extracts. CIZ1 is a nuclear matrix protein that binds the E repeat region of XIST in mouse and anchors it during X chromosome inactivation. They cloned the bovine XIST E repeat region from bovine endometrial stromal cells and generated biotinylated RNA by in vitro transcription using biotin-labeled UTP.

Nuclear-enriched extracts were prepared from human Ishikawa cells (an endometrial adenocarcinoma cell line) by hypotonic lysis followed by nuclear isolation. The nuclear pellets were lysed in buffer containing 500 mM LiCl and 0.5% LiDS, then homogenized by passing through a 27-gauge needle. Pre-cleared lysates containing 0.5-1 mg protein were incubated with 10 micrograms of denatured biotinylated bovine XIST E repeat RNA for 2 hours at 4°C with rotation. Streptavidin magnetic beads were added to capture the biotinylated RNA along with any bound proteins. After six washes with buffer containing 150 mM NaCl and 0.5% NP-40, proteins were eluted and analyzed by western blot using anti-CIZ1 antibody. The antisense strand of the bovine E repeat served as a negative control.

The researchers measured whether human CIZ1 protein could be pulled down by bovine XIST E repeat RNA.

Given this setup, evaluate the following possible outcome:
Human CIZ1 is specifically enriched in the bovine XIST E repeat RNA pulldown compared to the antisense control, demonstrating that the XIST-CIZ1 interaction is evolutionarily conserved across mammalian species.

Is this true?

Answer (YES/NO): NO